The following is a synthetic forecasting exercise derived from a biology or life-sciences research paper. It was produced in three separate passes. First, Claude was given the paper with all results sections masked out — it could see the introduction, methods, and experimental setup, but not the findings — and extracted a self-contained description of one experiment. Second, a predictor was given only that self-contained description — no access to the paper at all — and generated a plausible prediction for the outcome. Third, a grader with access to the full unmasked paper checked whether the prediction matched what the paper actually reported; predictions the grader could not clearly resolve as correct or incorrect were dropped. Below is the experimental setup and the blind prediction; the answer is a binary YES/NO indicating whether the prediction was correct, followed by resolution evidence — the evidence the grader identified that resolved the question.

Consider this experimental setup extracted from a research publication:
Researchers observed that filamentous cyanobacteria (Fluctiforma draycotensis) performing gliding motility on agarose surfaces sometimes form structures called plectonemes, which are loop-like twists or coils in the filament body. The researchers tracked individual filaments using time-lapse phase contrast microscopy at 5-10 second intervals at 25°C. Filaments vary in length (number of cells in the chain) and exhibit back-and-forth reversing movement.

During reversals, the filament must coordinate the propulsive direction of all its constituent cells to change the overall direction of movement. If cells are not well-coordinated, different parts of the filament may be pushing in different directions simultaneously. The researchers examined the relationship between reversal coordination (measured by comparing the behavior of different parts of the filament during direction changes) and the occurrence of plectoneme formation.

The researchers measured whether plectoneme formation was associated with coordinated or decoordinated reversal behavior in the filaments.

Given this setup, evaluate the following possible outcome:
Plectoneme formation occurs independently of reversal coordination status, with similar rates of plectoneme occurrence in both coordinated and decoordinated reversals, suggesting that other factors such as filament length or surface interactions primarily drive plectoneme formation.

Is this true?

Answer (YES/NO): NO